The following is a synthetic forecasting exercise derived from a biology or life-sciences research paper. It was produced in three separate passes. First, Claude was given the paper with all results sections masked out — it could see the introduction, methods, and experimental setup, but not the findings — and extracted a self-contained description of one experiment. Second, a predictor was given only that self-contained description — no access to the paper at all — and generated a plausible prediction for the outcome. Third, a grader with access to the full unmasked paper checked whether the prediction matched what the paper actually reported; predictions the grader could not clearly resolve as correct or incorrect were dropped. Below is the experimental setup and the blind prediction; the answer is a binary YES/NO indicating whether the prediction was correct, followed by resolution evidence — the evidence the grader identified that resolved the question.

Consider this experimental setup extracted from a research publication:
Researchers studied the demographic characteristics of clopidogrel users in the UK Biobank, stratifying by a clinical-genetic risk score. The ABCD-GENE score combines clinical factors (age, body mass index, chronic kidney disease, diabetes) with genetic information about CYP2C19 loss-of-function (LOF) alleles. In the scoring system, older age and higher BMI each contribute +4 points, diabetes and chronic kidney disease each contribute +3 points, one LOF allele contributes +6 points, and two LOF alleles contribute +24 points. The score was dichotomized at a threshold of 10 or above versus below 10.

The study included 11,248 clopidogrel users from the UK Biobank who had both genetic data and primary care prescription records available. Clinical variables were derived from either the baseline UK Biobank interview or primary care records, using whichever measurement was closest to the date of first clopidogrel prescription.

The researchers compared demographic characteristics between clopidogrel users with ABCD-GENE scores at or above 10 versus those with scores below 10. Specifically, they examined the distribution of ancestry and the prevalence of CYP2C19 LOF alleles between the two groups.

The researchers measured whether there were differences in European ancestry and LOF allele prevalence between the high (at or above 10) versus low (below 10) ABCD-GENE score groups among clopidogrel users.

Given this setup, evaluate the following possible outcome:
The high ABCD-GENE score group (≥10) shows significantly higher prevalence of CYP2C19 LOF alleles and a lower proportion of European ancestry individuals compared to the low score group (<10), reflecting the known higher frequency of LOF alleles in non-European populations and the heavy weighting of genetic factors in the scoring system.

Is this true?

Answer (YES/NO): YES